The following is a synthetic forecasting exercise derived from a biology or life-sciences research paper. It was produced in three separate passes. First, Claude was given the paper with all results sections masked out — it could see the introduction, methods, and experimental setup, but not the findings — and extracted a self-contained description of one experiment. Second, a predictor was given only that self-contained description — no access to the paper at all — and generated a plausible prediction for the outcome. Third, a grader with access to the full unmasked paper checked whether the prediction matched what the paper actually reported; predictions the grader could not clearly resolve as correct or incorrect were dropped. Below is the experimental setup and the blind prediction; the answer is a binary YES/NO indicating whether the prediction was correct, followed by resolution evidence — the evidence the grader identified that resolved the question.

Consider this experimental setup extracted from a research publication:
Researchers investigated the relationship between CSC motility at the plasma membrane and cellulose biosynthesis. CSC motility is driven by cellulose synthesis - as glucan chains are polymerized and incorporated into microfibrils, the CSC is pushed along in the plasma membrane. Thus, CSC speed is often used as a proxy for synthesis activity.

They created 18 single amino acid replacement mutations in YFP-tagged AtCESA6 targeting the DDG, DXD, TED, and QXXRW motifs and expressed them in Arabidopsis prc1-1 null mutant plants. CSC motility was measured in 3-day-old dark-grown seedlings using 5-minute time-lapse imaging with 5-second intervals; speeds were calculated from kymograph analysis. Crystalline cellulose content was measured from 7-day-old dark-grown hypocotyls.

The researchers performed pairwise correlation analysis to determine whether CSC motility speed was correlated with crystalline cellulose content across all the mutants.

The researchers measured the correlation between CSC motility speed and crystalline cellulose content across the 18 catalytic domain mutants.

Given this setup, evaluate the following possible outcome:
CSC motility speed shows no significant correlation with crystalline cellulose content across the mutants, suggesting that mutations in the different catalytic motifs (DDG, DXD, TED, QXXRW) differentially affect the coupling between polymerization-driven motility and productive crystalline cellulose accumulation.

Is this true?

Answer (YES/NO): YES